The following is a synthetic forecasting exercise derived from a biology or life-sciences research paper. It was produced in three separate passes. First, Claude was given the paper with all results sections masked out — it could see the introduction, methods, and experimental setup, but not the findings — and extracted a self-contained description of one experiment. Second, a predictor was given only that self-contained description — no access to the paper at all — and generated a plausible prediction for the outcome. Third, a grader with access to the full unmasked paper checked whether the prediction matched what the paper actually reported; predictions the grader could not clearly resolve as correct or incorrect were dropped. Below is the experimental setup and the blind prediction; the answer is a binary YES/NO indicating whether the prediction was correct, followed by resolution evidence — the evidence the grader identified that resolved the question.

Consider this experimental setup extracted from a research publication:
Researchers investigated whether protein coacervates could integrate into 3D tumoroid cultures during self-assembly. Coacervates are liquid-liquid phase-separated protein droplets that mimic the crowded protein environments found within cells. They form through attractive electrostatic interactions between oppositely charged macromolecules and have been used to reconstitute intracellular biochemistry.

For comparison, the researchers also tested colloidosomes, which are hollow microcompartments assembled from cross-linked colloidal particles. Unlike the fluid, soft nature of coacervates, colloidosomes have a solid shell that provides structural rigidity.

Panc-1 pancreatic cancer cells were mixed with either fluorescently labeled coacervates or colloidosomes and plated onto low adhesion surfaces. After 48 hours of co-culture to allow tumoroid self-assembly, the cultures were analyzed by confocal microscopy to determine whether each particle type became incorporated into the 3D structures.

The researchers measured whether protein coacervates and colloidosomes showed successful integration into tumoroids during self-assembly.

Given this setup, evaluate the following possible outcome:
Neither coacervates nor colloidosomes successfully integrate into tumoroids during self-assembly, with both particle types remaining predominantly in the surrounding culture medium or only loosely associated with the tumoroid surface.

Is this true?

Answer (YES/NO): NO